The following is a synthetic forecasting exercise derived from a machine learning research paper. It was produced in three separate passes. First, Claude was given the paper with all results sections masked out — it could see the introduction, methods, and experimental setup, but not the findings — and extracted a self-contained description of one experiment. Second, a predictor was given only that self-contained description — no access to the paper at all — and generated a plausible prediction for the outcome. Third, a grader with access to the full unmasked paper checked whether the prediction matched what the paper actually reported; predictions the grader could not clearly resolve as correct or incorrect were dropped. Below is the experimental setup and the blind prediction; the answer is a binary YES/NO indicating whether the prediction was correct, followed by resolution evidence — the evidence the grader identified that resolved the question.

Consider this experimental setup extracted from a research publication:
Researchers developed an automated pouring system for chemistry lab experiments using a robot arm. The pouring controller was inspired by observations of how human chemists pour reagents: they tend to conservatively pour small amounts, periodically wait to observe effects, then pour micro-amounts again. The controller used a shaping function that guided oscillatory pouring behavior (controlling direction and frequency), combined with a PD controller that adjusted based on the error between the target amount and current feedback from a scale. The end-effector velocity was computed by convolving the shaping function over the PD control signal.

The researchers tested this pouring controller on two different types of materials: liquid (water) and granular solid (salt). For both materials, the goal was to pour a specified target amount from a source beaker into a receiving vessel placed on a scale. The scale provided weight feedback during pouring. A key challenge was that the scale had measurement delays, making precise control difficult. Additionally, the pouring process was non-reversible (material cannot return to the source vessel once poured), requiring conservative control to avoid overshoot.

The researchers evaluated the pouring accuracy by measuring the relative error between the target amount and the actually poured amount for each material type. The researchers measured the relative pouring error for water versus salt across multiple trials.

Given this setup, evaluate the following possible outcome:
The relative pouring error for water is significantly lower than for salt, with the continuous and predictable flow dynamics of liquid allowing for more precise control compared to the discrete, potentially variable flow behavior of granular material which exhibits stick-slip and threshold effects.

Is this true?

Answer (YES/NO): NO